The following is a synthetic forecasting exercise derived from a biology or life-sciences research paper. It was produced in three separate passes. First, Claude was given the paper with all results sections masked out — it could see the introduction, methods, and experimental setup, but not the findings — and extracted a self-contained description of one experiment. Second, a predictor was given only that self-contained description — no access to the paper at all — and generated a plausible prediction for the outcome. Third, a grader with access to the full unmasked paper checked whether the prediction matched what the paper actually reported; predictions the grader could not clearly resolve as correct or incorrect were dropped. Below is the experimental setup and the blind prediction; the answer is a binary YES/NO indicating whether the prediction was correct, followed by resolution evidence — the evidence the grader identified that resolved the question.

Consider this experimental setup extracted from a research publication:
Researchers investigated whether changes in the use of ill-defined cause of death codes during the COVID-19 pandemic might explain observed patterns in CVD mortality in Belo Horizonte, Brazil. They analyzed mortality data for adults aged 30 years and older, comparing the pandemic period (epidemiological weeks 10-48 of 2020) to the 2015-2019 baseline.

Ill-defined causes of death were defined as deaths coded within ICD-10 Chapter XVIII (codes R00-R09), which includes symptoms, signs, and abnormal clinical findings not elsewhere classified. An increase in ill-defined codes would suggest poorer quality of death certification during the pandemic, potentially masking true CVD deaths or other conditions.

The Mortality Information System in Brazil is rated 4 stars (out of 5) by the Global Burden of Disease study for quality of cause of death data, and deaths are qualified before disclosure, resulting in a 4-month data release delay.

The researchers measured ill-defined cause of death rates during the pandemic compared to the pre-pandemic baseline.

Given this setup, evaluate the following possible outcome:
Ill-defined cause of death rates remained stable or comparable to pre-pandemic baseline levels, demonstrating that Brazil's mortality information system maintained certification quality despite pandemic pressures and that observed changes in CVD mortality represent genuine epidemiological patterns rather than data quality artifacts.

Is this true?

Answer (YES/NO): NO